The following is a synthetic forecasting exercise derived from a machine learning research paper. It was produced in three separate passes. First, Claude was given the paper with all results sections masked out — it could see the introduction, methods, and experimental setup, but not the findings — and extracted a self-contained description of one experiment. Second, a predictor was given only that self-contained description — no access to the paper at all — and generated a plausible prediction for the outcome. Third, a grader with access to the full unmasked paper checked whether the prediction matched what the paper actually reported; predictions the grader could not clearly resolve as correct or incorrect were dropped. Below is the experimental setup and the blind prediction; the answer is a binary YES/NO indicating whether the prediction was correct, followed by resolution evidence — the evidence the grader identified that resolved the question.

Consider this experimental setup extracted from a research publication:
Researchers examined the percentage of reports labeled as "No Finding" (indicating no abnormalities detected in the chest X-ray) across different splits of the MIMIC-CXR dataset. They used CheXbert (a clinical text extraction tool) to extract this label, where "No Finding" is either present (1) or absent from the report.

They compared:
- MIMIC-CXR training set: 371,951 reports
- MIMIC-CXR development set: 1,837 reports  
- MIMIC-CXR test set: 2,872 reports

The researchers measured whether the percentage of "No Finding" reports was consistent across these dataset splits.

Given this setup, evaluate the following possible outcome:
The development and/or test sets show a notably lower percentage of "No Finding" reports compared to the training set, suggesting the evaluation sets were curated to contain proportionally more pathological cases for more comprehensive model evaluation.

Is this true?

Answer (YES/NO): NO